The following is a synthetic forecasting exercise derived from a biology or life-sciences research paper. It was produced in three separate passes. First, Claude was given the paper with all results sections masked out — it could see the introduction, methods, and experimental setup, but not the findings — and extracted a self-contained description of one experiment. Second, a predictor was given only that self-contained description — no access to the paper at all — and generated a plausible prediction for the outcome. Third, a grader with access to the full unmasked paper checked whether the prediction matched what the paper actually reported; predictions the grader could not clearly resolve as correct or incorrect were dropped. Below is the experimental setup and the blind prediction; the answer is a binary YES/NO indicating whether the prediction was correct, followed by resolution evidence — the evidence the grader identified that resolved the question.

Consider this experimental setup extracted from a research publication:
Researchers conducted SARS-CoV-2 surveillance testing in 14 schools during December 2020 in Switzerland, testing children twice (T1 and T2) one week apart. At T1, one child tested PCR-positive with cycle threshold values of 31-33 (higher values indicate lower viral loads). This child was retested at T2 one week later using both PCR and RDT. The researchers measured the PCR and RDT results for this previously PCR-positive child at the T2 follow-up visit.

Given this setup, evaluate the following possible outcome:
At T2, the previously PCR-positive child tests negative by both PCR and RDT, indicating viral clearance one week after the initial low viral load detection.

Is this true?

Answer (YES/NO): YES